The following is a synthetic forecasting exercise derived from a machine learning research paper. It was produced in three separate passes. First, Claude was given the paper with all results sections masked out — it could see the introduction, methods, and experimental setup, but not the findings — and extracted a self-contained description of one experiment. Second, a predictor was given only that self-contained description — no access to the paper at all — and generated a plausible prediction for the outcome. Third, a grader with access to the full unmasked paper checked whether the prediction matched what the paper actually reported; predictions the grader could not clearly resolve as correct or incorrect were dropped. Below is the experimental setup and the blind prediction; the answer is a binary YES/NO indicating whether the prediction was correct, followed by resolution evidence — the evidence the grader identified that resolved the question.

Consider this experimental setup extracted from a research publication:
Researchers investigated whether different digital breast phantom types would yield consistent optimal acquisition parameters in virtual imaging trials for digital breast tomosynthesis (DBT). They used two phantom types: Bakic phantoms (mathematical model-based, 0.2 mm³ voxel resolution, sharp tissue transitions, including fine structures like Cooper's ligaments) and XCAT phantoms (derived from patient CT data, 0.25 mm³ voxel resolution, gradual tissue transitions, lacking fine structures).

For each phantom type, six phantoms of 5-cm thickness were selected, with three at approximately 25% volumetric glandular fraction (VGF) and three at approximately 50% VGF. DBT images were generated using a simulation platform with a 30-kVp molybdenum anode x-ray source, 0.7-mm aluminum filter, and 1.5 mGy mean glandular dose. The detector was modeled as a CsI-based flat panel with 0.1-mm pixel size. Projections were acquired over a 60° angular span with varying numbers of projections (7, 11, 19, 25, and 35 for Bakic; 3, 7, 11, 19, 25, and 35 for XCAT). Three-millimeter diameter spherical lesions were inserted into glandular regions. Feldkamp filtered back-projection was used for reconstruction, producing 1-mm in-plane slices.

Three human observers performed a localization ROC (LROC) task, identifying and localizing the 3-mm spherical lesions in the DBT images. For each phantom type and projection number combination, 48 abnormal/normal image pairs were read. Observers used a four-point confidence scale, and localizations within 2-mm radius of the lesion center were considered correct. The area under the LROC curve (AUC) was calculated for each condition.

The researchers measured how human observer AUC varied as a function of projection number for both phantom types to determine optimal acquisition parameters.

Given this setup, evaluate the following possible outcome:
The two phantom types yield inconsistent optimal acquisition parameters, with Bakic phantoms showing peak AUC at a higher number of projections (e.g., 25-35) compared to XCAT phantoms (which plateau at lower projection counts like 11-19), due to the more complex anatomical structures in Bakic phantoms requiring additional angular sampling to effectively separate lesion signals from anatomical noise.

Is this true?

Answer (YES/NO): YES